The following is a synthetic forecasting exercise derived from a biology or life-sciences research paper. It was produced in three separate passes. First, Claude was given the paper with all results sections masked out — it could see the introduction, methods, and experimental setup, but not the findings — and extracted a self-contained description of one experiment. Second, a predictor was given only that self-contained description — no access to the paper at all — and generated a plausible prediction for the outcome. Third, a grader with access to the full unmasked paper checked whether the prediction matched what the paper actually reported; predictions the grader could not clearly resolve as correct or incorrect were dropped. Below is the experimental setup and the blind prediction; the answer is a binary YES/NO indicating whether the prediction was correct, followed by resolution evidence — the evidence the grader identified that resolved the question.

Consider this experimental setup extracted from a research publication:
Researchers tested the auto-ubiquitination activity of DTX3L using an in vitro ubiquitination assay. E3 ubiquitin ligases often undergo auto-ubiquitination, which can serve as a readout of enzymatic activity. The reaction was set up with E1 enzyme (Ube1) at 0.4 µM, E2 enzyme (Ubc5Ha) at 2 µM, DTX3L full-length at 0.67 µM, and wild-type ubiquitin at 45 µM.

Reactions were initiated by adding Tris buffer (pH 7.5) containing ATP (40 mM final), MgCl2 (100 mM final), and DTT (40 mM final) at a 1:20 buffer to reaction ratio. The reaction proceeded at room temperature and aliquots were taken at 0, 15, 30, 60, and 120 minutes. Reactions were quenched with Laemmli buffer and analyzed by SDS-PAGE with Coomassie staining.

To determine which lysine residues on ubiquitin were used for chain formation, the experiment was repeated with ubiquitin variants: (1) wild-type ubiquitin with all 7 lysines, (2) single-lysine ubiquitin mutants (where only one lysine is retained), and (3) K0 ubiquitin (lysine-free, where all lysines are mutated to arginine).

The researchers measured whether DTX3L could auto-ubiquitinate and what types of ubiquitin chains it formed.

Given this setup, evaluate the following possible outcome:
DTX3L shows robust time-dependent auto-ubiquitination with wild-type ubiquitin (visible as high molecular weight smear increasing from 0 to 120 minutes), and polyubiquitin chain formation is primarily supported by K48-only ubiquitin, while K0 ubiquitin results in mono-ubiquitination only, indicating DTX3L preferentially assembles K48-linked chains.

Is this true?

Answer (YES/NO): NO